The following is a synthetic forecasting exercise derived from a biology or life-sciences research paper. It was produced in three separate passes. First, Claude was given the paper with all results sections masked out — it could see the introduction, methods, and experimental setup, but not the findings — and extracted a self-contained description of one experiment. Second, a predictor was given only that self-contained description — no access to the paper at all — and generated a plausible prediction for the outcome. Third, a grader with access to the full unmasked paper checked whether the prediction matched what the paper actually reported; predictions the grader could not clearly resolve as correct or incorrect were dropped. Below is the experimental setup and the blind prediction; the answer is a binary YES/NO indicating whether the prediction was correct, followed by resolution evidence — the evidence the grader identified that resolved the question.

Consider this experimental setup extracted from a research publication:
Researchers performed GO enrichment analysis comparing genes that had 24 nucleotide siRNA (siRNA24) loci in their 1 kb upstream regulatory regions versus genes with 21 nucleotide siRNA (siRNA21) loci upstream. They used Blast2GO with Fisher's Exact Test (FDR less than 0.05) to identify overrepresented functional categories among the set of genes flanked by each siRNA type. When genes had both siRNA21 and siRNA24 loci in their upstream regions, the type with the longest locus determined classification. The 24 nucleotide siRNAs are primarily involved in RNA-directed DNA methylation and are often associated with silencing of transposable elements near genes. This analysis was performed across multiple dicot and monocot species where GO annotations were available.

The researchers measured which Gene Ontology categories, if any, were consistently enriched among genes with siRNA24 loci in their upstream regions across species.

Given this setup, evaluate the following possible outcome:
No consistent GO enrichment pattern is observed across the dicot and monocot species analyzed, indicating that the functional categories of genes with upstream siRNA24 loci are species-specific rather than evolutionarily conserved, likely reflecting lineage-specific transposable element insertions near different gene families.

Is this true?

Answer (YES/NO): YES